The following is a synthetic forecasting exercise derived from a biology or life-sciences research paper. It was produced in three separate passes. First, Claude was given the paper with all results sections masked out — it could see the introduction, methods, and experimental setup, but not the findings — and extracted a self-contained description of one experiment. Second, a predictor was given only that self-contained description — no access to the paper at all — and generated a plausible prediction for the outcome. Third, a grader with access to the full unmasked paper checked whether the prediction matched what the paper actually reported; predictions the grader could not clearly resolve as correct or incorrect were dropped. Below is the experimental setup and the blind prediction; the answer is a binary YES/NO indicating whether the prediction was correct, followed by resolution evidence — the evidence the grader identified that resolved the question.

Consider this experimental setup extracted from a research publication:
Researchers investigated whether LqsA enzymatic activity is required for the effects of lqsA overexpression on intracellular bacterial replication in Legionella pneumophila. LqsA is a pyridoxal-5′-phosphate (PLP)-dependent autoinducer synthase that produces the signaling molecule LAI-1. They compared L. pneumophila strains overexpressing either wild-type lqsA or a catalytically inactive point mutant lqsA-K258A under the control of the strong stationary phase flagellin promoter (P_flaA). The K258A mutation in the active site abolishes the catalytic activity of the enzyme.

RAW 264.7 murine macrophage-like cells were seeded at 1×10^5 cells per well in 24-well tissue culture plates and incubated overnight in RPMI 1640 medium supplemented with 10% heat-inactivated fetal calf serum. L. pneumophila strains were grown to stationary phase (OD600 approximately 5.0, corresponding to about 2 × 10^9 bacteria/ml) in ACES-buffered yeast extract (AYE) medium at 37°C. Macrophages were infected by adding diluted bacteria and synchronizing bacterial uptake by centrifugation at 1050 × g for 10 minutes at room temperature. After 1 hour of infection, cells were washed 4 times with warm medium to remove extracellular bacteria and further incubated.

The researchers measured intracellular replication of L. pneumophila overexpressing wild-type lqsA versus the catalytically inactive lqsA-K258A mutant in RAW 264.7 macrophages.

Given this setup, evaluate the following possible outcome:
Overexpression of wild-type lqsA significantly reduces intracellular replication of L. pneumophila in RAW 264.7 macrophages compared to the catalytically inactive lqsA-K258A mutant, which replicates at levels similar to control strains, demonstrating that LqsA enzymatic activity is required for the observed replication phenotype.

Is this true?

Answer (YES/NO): NO